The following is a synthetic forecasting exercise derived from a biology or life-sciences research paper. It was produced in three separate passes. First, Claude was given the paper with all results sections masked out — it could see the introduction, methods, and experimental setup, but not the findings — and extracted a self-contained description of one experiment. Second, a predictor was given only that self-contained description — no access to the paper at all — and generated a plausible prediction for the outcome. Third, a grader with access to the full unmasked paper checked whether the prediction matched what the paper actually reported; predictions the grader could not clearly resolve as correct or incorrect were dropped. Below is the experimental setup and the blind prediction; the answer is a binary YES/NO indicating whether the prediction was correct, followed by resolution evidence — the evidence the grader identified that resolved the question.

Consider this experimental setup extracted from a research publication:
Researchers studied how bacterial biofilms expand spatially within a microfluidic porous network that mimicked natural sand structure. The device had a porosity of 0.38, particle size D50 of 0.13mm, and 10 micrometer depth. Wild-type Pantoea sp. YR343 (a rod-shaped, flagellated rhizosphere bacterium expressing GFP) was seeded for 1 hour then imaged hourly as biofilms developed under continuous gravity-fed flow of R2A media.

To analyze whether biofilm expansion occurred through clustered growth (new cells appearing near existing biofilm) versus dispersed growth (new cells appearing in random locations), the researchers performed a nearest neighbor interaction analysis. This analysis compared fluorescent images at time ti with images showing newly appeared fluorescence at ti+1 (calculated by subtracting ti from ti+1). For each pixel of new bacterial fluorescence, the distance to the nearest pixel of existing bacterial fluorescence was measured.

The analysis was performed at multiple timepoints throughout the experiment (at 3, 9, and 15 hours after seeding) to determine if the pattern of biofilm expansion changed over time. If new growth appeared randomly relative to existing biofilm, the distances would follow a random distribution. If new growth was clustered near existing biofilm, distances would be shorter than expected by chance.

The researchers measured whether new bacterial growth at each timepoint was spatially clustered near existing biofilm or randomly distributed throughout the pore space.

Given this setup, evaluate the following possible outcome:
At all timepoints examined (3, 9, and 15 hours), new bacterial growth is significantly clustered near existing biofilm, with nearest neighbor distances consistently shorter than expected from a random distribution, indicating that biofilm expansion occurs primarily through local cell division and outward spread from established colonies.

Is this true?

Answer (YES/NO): YES